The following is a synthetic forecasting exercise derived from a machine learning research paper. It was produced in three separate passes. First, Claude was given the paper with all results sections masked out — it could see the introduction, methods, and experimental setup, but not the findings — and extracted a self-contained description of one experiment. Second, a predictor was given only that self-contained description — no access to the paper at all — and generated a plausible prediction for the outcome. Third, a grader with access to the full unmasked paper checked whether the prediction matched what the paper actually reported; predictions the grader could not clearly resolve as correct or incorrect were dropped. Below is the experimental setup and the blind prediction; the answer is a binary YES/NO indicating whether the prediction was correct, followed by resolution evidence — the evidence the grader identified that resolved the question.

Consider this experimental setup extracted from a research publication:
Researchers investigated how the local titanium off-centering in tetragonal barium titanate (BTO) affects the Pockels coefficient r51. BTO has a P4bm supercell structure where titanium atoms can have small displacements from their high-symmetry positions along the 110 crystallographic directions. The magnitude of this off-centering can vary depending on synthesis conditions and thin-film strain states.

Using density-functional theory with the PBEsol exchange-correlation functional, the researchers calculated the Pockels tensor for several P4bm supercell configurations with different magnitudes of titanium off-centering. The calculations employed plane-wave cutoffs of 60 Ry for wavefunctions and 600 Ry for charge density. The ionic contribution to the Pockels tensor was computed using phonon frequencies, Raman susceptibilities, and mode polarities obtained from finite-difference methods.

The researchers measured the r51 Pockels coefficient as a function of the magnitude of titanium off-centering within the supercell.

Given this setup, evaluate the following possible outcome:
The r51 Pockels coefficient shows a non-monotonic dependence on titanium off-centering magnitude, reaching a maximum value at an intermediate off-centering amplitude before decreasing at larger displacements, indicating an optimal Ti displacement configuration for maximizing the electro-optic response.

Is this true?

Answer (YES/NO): NO